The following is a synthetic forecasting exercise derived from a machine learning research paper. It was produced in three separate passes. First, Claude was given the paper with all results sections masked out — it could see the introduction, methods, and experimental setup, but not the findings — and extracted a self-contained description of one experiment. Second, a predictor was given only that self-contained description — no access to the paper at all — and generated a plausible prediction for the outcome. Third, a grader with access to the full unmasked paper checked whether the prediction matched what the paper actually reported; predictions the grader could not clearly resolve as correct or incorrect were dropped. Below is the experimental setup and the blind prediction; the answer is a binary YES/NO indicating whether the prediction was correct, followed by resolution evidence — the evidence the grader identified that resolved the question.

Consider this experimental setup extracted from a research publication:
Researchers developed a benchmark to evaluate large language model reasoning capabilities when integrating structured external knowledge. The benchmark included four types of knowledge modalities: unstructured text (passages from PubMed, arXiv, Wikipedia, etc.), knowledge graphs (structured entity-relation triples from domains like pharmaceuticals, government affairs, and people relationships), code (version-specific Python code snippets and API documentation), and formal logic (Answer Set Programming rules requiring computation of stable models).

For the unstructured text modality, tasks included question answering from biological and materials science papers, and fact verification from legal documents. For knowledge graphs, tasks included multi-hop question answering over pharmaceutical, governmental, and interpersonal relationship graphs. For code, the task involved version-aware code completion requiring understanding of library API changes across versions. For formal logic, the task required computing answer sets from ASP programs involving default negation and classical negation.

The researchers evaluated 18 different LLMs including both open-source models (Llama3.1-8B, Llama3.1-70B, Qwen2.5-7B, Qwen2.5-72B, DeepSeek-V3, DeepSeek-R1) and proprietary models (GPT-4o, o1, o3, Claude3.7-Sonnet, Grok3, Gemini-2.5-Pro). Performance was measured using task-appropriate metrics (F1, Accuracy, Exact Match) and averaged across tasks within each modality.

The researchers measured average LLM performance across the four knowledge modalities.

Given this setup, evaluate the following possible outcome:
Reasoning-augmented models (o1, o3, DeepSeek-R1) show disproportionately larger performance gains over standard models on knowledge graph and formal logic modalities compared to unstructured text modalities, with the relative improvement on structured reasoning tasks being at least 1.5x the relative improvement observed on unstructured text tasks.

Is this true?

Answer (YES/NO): NO